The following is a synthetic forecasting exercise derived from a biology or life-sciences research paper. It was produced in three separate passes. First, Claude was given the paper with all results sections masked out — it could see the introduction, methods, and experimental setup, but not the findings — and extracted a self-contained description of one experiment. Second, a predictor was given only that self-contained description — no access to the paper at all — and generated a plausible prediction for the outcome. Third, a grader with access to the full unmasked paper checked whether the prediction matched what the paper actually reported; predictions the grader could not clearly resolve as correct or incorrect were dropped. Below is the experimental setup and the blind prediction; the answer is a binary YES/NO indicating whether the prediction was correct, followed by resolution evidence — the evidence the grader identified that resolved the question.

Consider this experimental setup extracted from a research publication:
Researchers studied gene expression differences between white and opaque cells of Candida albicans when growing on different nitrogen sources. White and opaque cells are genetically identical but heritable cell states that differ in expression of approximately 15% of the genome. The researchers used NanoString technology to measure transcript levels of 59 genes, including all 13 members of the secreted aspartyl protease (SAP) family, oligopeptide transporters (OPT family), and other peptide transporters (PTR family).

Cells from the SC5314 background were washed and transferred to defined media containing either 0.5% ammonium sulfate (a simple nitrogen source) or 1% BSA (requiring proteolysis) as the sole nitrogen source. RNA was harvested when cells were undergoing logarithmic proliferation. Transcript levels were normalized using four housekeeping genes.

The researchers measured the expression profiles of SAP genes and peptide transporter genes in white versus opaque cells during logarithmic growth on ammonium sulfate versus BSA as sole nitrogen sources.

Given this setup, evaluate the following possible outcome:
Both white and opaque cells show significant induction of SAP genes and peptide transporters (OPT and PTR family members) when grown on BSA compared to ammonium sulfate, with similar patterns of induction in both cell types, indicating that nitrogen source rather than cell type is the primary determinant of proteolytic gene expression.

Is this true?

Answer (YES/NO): NO